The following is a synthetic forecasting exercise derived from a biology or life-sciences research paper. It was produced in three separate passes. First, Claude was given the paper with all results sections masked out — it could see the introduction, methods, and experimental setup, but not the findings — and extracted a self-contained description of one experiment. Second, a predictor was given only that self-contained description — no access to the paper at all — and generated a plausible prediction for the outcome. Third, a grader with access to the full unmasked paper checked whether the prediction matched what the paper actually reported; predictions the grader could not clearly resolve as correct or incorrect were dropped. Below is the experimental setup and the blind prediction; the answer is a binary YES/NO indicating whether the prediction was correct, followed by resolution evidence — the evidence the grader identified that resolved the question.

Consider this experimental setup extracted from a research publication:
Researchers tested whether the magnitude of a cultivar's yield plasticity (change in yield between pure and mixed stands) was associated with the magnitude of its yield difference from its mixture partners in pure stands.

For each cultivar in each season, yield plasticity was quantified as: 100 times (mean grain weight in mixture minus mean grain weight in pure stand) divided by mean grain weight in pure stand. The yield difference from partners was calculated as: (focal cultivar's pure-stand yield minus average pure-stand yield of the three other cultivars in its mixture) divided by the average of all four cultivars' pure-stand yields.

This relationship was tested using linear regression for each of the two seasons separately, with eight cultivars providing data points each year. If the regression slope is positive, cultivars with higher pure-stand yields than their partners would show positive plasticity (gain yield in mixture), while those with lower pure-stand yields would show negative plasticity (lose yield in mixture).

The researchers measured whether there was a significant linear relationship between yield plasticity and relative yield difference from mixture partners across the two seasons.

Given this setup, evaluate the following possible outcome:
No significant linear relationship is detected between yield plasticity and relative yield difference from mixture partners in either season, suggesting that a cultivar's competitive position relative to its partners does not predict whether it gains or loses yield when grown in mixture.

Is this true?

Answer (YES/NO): NO